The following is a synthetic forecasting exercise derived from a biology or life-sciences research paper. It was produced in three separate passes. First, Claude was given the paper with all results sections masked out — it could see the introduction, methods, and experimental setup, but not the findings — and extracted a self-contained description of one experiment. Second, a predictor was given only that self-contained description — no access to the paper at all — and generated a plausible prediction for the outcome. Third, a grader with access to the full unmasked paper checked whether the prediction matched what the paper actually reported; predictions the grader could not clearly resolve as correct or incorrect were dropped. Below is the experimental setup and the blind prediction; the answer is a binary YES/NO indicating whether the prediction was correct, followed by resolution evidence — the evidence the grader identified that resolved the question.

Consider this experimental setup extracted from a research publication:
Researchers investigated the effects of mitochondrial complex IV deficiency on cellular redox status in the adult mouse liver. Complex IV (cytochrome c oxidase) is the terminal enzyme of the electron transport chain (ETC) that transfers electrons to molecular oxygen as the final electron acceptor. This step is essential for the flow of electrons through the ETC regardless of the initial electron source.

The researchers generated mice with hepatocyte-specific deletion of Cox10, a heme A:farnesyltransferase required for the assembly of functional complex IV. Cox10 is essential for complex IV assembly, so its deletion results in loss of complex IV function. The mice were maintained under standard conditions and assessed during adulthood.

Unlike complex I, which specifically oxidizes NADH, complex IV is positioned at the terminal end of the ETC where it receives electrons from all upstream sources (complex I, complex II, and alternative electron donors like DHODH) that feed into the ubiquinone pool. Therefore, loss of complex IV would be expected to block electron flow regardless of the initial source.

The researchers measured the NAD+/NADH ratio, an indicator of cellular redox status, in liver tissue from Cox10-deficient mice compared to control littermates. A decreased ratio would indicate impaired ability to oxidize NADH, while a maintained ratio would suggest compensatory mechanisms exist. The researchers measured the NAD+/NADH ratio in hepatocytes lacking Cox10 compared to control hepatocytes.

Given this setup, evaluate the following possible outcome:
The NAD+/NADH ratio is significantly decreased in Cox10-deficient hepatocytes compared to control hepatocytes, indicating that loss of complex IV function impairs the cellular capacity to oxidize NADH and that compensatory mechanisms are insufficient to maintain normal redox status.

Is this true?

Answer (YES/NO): YES